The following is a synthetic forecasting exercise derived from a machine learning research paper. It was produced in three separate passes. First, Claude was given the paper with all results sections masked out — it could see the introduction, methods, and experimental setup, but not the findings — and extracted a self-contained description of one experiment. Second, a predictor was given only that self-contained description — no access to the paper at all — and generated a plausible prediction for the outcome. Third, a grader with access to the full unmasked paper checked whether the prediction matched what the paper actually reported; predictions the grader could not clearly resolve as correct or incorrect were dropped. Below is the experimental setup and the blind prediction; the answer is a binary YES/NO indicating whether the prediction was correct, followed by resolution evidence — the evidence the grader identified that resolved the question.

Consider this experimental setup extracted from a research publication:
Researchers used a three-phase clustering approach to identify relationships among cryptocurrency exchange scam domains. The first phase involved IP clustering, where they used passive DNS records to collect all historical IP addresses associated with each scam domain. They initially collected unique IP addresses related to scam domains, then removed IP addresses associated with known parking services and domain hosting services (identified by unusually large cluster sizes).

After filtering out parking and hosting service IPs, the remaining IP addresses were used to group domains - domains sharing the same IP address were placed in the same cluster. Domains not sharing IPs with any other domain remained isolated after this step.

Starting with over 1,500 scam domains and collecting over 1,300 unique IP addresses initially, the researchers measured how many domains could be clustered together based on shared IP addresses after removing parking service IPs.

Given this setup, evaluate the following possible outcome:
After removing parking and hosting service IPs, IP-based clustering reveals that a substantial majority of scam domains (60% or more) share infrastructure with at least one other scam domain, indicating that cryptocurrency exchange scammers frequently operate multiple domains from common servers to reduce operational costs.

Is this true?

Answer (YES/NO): NO